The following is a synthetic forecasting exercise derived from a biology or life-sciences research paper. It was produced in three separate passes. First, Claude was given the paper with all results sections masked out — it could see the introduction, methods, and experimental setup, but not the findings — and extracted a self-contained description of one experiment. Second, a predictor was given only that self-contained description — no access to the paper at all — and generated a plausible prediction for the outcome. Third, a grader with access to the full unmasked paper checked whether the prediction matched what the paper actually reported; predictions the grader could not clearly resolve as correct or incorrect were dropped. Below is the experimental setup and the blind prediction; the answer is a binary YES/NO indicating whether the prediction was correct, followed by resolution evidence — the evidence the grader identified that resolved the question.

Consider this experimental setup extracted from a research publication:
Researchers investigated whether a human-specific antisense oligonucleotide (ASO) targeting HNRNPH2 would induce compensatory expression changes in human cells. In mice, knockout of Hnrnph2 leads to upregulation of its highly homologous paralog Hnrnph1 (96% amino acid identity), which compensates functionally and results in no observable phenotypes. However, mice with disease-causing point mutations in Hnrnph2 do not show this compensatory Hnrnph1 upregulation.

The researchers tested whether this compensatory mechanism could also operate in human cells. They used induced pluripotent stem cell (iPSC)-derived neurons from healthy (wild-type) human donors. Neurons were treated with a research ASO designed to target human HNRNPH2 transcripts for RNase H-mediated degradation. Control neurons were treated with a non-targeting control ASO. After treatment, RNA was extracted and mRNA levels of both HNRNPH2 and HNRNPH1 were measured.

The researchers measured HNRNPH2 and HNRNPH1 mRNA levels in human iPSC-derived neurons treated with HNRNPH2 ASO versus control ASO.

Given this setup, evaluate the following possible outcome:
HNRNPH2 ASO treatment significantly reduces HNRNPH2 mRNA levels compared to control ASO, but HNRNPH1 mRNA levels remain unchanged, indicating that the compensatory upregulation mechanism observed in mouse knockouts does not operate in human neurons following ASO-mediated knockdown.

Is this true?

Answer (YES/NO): NO